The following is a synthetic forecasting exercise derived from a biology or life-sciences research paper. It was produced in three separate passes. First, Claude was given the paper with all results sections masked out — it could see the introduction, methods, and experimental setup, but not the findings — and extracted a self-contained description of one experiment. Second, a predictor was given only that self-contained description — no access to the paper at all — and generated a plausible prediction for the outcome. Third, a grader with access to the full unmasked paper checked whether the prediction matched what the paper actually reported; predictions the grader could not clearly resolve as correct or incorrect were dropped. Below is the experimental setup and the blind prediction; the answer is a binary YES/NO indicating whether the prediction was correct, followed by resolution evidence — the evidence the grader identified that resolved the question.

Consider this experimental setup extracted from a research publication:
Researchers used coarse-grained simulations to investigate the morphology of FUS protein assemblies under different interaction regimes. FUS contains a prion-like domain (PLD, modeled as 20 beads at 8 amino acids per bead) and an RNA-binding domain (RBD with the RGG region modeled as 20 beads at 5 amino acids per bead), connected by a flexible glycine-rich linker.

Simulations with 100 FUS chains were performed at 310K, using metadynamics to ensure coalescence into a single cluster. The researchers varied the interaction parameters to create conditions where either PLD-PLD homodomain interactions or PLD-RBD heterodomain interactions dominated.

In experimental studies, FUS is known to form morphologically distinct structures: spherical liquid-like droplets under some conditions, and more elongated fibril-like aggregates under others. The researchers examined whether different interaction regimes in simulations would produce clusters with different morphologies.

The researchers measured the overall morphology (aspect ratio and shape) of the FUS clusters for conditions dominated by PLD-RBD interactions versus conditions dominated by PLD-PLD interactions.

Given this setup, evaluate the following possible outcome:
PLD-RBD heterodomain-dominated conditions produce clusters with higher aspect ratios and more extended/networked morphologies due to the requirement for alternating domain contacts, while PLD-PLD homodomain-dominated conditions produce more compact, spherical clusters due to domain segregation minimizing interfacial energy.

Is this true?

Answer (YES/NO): NO